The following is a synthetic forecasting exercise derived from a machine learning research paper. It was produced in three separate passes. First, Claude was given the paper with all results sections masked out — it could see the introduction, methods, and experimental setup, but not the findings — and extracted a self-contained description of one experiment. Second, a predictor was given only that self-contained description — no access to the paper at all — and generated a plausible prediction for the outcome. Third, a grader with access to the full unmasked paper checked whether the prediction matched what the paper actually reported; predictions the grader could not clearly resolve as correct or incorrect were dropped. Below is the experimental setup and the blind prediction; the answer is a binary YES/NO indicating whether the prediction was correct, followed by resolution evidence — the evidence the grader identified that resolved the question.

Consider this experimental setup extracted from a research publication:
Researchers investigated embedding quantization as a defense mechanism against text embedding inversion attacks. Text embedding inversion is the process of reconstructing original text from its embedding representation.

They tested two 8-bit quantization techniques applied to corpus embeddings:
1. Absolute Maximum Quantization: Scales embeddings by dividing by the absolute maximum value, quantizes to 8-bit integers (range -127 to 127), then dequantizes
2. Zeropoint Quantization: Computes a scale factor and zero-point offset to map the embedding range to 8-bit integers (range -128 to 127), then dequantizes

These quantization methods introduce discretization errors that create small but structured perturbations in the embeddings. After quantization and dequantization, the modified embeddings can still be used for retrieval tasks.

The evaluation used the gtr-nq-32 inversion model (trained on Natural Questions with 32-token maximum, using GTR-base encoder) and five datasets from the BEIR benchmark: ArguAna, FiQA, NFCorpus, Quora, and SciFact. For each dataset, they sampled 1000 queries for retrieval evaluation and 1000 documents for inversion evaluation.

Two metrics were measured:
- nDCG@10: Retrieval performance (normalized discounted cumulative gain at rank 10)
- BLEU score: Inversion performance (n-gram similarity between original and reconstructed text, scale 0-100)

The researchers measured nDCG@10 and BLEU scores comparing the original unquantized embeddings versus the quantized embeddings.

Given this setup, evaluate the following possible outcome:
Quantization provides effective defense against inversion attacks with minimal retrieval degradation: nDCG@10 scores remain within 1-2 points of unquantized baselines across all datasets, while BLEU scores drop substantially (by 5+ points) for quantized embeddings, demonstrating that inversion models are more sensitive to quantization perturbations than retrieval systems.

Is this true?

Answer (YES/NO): YES